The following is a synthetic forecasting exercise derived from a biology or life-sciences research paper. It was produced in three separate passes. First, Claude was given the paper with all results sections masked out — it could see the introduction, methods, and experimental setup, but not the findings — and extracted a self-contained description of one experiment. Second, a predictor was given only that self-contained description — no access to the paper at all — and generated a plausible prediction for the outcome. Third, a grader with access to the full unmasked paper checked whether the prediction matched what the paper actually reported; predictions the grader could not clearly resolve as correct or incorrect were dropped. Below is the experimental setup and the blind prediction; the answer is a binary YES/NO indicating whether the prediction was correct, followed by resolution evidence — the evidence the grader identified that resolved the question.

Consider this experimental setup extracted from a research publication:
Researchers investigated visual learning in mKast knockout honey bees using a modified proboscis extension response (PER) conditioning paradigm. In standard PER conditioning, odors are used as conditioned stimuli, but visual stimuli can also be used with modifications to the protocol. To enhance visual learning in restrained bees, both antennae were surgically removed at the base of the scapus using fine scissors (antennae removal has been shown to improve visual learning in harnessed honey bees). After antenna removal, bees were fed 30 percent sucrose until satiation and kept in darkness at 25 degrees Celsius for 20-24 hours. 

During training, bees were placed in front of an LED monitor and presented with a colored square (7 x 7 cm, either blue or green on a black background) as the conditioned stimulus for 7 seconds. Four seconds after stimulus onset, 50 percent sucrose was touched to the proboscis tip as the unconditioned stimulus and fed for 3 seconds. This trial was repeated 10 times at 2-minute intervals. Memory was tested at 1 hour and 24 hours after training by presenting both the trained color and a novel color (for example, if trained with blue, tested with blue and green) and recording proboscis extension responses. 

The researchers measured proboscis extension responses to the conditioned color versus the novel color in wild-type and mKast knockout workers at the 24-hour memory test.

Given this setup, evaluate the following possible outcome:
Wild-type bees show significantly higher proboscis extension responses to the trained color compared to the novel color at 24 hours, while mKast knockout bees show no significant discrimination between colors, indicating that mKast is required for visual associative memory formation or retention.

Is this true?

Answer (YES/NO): NO